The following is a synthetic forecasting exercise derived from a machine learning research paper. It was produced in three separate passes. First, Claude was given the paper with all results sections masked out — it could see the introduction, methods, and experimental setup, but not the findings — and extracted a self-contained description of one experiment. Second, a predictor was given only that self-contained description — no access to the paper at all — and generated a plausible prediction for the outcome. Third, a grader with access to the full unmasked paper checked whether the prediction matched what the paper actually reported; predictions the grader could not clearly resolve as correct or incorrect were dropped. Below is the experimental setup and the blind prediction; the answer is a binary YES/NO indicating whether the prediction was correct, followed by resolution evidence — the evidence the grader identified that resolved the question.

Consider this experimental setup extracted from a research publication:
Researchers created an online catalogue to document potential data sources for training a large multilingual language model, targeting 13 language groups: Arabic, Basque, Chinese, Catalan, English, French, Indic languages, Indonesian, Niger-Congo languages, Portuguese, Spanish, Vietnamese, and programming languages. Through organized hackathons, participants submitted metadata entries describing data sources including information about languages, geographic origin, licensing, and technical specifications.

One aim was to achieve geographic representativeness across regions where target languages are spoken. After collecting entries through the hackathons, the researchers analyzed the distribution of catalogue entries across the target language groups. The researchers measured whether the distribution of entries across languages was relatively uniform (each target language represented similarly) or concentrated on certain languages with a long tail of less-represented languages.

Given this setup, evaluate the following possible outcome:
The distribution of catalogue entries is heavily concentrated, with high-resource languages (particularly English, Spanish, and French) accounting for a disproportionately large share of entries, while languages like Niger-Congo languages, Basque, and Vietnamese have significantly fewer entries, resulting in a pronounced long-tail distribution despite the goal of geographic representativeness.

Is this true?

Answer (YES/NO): NO